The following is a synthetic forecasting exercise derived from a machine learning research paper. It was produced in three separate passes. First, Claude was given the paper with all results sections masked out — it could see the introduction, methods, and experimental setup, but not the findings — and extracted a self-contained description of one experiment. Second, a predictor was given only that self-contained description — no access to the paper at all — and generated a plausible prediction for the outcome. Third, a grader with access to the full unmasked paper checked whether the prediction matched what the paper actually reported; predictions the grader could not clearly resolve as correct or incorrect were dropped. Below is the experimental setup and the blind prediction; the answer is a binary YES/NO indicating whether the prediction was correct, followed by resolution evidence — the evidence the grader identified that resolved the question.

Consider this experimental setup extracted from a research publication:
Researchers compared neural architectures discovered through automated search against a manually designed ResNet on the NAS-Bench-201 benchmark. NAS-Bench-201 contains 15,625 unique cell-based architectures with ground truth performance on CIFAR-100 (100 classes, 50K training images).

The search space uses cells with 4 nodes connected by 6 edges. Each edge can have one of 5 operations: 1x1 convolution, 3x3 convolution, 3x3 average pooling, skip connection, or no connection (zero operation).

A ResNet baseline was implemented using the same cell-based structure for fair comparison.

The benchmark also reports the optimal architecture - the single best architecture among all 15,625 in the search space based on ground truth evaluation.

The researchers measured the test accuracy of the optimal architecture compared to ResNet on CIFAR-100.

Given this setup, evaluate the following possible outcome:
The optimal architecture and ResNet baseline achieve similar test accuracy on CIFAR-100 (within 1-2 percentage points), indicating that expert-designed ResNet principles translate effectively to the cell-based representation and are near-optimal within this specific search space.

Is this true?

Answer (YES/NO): NO